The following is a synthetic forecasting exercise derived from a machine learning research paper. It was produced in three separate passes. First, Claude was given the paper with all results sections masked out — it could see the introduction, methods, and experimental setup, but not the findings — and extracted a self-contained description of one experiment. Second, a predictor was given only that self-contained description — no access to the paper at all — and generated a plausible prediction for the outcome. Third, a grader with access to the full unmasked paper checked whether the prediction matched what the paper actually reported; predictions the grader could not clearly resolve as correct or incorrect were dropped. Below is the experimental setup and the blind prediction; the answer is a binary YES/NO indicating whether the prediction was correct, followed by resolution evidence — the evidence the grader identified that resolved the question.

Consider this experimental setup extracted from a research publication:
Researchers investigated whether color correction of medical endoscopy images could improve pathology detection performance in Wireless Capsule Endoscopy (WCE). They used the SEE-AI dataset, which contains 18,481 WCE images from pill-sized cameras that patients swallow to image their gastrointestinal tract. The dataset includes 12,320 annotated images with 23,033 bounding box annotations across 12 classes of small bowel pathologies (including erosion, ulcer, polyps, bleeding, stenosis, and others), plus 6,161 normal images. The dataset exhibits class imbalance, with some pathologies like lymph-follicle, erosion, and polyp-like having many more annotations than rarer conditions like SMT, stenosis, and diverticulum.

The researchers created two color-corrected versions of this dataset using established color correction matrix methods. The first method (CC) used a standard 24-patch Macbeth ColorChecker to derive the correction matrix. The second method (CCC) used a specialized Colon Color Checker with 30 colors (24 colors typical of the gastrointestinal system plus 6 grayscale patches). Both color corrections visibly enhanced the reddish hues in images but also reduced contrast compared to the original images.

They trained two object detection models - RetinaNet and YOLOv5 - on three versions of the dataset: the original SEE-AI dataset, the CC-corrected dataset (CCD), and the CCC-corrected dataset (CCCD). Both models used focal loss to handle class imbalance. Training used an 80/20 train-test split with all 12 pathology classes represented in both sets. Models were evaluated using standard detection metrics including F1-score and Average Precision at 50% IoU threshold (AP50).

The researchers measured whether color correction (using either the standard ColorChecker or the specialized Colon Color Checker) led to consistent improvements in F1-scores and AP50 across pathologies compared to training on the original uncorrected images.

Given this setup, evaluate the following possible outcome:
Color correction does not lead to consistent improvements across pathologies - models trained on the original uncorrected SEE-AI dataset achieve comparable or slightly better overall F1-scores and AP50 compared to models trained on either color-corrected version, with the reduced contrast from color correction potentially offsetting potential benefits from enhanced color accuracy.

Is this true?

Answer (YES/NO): NO